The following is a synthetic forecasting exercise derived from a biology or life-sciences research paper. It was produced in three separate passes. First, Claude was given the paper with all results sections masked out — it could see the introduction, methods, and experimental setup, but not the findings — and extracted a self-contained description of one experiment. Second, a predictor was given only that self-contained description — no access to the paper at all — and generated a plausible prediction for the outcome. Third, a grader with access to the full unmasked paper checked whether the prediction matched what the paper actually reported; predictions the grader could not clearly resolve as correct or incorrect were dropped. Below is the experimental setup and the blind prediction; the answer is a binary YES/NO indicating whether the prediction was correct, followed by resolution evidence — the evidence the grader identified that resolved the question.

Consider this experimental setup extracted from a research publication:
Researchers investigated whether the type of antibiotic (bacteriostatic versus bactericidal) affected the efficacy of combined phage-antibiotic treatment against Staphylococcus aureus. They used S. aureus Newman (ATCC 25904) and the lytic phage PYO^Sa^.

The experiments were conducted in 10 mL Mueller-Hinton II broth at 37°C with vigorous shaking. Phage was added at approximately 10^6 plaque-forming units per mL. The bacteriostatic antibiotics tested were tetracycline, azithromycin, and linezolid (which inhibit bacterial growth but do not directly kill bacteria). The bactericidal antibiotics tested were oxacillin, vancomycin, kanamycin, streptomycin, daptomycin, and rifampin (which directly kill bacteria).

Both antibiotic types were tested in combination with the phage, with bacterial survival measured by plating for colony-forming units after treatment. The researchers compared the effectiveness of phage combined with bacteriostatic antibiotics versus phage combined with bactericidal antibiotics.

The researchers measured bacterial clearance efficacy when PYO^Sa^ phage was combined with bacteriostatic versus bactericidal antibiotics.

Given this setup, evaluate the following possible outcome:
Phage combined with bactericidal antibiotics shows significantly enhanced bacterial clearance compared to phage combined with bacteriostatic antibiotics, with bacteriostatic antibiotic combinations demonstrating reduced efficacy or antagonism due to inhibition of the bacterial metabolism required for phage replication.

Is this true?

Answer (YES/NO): YES